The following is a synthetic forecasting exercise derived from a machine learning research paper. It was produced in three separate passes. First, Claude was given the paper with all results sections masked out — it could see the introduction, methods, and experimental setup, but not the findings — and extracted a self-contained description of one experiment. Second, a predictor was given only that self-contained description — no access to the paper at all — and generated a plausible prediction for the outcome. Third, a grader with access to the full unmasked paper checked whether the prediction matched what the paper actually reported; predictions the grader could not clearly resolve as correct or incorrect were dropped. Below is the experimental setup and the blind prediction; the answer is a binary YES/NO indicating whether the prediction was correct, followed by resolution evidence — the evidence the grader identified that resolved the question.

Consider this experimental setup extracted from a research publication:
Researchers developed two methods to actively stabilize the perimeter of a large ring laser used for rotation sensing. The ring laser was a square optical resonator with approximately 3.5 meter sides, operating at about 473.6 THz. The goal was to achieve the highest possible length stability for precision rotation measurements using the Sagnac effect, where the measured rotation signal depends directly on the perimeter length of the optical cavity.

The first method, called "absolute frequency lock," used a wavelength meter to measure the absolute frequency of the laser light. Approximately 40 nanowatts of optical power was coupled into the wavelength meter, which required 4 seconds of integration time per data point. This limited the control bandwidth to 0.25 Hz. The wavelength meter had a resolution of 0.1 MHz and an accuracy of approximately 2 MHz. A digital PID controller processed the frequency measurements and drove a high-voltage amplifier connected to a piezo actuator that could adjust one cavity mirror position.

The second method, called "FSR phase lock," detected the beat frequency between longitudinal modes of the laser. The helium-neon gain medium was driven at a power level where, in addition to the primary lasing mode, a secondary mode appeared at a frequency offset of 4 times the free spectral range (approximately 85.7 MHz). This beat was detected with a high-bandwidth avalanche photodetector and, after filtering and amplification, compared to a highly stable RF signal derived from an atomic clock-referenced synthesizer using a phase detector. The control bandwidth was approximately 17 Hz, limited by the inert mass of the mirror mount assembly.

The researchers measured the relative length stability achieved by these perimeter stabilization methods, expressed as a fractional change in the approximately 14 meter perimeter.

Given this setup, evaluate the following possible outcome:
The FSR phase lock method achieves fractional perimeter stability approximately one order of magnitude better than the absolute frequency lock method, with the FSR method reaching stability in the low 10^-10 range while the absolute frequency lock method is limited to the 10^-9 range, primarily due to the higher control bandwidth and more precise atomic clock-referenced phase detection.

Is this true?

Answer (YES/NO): NO